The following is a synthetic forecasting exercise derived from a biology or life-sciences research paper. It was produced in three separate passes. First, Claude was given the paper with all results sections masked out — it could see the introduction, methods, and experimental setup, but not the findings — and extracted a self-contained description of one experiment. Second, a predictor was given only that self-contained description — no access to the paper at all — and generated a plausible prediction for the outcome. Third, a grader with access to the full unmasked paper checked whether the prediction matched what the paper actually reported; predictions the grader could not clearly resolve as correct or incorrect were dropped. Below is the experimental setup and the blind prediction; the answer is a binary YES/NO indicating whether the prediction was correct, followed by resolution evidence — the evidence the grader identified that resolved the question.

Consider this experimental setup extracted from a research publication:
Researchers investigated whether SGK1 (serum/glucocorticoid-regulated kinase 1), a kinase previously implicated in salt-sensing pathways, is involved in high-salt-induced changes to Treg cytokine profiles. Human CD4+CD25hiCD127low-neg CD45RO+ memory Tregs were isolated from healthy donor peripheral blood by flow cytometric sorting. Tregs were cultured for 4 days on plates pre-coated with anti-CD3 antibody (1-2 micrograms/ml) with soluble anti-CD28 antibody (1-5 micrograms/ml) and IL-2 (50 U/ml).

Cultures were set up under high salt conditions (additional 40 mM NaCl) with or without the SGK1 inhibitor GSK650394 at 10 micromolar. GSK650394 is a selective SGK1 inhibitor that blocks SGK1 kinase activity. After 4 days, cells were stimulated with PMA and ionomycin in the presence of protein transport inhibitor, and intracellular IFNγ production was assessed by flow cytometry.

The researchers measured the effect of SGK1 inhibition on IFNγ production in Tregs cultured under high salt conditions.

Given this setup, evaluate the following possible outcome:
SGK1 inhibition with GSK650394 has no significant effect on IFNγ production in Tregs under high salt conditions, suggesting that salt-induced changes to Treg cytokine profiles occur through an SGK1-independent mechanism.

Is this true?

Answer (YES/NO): NO